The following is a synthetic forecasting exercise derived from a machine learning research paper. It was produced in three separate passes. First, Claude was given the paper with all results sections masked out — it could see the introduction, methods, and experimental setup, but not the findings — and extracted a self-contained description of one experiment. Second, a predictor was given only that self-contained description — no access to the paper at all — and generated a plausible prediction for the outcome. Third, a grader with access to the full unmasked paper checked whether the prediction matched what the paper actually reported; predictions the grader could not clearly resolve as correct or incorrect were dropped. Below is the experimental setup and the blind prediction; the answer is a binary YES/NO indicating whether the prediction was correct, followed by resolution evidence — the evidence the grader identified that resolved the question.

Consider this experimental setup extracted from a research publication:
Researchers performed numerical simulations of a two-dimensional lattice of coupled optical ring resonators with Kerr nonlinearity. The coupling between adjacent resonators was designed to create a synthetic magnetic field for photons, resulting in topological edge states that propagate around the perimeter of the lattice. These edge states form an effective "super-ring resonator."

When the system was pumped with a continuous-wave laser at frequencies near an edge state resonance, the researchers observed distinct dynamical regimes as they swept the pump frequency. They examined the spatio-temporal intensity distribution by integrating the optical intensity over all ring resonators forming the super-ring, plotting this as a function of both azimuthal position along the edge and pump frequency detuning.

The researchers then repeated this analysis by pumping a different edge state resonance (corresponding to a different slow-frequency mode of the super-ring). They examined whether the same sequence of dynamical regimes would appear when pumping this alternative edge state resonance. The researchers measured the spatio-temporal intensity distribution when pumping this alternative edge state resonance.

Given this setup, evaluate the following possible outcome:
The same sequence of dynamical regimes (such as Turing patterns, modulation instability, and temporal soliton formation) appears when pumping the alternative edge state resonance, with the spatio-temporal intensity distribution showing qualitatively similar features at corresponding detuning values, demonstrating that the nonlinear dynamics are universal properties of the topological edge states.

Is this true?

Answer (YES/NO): YES